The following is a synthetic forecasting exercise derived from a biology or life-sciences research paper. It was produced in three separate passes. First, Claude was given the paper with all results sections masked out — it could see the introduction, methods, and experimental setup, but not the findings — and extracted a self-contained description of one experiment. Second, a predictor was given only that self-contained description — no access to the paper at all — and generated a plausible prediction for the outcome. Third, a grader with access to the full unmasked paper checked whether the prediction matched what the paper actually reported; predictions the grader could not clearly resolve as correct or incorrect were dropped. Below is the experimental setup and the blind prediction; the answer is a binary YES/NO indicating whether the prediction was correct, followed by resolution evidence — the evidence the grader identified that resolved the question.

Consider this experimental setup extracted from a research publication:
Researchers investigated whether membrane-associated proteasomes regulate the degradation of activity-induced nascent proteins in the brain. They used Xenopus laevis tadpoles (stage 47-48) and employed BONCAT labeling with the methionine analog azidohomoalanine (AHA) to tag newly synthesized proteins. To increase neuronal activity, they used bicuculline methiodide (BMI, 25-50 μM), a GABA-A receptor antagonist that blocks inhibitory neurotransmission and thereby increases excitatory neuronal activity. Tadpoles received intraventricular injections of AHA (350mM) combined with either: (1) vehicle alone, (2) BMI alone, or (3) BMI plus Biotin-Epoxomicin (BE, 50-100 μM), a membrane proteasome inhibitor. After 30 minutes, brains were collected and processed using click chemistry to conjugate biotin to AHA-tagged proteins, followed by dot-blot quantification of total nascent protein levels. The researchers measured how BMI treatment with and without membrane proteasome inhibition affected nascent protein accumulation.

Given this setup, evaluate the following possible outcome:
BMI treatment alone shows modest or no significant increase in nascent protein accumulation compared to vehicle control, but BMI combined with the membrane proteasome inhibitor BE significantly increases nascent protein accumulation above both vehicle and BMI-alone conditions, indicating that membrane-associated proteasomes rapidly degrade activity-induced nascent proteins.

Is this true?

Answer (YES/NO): NO